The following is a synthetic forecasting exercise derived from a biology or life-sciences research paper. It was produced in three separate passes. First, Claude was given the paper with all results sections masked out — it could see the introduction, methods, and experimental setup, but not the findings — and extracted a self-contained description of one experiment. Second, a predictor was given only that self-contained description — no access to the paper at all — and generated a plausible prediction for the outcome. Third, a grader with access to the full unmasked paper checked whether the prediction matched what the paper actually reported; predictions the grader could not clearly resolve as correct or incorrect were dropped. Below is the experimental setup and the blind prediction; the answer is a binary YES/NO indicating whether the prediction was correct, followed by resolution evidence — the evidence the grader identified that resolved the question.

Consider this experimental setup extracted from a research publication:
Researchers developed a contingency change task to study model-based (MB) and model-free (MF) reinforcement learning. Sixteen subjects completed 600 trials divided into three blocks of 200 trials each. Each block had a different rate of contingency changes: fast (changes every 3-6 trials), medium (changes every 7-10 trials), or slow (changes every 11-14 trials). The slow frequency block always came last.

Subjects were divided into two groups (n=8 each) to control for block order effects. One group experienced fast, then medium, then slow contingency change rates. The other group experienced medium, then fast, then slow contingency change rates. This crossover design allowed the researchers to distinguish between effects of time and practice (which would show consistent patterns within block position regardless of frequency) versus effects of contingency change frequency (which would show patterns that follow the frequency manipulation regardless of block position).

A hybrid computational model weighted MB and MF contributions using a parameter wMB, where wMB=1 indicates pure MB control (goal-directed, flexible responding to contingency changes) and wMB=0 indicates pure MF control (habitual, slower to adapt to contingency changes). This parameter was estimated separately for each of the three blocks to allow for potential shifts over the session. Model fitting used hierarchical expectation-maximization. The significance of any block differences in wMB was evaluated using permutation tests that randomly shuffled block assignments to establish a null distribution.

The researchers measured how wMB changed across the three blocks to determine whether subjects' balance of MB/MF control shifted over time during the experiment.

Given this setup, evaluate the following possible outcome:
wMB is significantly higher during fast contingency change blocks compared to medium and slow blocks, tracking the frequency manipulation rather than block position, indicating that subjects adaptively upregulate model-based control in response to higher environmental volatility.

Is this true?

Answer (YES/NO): NO